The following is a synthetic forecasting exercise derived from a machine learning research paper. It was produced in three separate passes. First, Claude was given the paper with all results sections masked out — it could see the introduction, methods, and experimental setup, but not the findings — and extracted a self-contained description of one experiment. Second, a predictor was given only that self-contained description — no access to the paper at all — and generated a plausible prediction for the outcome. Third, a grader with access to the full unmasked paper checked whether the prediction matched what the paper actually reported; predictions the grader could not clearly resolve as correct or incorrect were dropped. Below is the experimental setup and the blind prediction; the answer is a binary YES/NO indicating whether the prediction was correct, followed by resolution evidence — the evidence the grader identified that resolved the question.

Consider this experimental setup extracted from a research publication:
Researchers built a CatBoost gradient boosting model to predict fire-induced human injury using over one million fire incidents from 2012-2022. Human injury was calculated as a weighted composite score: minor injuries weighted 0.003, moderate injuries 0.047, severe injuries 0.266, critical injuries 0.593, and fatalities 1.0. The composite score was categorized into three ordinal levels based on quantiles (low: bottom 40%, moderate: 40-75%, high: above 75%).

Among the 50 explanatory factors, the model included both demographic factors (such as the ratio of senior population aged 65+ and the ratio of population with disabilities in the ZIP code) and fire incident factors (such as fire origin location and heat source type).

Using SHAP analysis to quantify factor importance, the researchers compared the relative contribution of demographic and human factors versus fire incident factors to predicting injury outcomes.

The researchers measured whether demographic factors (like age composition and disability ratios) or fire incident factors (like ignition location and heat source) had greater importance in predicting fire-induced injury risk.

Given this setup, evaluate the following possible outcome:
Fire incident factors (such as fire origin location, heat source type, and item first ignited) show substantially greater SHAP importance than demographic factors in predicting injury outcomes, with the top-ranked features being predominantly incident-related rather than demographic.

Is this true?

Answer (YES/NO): NO